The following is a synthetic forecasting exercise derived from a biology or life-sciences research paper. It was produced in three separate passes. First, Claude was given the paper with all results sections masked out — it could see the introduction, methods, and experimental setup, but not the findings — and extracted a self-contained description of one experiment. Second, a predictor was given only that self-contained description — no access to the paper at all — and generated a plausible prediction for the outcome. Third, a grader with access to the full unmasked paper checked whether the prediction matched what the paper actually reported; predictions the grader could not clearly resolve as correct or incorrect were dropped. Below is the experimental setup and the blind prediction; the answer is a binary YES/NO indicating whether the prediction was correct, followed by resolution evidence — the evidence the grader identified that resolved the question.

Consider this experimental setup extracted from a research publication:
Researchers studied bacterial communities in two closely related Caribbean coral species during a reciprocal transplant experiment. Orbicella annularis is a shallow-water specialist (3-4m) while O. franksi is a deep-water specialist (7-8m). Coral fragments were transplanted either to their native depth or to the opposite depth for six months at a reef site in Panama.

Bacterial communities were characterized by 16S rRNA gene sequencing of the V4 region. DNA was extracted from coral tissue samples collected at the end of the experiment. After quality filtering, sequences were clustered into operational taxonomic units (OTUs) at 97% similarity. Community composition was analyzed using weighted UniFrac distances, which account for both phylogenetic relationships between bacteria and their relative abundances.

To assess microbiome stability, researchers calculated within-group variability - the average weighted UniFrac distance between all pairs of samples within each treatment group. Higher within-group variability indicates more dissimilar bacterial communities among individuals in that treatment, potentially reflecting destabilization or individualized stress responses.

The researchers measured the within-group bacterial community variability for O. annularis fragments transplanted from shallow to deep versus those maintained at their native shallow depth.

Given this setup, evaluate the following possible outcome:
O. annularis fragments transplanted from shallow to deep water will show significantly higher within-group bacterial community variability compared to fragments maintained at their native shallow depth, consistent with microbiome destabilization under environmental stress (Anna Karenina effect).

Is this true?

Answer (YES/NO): YES